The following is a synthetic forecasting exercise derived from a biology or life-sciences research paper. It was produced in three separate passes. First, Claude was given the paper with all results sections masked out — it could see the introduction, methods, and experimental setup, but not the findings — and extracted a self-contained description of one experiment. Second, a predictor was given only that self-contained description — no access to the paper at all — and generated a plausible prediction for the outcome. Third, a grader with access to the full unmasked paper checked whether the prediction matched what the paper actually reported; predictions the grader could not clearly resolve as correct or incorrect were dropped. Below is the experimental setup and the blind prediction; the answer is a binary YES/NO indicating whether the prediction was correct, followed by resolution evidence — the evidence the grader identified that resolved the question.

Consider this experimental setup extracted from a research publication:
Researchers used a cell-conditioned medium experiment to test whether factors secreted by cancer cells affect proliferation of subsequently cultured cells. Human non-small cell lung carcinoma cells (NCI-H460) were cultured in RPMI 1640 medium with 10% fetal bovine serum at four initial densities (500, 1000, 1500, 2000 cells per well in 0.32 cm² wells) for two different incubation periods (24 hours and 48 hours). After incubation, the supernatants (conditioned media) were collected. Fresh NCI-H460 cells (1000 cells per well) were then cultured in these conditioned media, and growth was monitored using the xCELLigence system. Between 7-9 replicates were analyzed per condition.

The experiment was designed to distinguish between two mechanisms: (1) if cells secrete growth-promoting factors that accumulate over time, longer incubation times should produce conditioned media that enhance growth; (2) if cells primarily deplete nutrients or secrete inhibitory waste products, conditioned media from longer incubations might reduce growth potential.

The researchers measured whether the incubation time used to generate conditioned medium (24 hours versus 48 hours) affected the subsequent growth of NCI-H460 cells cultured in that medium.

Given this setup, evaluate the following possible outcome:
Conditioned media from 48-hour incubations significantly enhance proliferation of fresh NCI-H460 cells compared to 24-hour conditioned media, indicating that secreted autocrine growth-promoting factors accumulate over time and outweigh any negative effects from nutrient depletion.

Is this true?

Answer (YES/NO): NO